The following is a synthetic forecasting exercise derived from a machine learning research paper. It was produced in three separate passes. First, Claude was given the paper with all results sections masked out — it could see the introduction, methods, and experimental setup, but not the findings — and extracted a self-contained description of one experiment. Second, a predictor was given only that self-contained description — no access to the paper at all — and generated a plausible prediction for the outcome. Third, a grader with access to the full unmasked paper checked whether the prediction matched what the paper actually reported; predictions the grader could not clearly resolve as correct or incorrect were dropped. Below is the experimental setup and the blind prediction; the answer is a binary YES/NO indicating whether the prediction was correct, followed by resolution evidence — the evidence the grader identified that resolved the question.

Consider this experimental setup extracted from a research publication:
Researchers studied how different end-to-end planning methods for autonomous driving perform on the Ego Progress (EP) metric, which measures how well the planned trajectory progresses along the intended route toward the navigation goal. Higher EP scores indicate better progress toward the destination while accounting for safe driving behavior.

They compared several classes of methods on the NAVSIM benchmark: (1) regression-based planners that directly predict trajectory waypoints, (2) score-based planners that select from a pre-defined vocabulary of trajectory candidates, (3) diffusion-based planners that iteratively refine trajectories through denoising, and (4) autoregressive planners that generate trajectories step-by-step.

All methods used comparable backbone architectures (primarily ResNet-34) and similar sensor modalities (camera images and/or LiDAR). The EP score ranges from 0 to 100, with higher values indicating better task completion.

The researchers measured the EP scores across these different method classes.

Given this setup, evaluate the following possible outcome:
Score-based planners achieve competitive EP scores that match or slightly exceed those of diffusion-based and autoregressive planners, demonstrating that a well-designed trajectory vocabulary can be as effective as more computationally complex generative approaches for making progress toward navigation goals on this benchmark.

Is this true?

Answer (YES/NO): NO